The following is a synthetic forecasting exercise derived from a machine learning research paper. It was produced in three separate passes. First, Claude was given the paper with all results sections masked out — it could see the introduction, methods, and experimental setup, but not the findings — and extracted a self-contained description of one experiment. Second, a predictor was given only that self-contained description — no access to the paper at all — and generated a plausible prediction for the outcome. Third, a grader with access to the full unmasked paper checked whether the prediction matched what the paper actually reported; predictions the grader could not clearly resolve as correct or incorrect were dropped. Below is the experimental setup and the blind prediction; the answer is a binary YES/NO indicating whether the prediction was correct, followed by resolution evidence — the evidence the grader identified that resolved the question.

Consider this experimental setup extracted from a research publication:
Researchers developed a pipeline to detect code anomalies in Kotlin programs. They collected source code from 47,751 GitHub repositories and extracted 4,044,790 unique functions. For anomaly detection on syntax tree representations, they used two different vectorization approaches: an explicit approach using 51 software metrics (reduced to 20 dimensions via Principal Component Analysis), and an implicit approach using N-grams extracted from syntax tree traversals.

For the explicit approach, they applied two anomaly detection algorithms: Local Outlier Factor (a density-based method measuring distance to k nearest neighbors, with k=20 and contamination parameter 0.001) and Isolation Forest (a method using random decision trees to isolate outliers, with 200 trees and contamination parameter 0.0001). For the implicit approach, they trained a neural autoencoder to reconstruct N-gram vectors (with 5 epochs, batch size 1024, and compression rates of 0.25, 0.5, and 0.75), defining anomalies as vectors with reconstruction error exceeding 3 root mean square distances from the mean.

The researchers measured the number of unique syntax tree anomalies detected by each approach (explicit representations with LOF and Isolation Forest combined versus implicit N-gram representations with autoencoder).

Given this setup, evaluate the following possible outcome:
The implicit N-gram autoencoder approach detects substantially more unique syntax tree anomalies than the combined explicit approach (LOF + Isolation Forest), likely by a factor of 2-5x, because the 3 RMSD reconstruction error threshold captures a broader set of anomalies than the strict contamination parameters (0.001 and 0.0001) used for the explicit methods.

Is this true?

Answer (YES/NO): NO